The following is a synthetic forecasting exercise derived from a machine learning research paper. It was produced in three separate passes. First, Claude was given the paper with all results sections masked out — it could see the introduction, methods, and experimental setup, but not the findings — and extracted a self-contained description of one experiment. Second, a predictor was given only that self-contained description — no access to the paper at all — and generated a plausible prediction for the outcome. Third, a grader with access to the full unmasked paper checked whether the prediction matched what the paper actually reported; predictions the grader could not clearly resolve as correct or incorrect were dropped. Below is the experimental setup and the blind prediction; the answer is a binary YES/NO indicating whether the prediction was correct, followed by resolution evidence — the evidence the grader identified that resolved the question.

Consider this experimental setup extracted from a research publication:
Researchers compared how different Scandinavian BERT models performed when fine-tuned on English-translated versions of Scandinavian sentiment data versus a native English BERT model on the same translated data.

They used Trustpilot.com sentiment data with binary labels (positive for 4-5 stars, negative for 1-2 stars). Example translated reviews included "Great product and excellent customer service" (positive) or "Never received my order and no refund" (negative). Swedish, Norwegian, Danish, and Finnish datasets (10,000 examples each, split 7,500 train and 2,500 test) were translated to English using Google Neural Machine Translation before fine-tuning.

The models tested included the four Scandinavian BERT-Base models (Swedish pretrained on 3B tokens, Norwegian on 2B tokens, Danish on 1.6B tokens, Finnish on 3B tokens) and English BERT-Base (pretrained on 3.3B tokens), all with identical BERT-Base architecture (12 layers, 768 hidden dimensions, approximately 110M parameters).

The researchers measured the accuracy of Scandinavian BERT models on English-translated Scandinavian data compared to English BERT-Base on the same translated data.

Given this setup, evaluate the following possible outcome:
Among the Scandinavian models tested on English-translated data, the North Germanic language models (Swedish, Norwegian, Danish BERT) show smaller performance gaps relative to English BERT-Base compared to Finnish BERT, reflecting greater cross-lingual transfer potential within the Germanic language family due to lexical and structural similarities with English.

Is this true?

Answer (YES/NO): NO